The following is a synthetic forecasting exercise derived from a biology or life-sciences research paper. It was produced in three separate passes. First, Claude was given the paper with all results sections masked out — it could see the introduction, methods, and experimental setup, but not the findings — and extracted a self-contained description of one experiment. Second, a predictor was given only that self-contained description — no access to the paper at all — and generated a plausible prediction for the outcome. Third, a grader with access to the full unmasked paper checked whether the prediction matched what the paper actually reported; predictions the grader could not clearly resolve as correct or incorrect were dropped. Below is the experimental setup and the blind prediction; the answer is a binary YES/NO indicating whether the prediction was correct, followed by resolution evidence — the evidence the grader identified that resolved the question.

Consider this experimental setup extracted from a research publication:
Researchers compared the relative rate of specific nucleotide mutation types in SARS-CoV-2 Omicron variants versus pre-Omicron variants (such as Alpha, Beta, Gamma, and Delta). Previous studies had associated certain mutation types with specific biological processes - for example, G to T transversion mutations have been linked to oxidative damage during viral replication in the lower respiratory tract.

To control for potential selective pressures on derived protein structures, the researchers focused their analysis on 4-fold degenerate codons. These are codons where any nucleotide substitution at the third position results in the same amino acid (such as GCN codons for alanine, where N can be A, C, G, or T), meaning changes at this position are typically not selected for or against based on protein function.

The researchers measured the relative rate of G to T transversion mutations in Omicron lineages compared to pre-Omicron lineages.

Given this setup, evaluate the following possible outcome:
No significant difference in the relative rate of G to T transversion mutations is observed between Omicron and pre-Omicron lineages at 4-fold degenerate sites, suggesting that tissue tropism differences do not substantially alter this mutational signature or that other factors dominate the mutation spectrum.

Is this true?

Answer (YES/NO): NO